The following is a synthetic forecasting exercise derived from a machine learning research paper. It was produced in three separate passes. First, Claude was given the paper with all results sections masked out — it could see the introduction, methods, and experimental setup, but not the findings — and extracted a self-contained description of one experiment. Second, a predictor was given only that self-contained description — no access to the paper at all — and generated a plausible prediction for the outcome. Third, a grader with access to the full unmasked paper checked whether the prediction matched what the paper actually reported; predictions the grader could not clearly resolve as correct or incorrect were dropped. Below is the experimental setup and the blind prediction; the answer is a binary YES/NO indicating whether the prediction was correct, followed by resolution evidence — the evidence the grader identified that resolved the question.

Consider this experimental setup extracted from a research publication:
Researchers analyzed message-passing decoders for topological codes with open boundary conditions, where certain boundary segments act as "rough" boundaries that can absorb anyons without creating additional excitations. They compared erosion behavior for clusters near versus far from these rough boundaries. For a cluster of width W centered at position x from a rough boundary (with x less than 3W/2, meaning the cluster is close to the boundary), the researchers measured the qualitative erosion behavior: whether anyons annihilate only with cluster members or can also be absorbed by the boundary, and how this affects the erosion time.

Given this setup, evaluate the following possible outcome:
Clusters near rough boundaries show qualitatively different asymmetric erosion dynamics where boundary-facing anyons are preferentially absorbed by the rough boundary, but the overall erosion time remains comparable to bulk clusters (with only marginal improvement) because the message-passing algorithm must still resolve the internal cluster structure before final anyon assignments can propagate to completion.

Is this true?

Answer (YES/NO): NO